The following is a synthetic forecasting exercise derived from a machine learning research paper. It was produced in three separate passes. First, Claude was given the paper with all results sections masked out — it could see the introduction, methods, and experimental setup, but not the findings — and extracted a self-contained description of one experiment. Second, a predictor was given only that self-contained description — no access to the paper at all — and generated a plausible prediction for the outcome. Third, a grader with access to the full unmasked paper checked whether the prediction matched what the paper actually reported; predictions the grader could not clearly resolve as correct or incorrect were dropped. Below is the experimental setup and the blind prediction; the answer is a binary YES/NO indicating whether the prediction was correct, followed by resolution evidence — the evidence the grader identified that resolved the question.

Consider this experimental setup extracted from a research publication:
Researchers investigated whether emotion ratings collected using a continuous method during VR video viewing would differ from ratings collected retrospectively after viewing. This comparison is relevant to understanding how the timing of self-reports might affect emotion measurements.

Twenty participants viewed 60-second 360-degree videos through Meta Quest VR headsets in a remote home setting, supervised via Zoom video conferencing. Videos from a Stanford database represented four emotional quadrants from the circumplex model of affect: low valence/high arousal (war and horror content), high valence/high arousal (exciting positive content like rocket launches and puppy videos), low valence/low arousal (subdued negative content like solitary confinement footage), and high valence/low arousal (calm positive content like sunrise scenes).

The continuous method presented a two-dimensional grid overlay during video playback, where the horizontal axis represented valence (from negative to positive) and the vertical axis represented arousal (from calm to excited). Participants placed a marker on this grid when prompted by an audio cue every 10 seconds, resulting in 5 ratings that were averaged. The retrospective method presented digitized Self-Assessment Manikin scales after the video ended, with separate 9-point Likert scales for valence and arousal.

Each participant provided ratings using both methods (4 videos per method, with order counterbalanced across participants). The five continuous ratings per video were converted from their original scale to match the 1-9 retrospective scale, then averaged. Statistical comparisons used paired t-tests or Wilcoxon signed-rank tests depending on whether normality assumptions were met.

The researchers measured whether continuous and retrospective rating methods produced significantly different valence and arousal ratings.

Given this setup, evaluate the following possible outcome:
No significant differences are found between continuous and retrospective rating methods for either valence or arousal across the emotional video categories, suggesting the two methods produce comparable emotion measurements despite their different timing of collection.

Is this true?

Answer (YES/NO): NO